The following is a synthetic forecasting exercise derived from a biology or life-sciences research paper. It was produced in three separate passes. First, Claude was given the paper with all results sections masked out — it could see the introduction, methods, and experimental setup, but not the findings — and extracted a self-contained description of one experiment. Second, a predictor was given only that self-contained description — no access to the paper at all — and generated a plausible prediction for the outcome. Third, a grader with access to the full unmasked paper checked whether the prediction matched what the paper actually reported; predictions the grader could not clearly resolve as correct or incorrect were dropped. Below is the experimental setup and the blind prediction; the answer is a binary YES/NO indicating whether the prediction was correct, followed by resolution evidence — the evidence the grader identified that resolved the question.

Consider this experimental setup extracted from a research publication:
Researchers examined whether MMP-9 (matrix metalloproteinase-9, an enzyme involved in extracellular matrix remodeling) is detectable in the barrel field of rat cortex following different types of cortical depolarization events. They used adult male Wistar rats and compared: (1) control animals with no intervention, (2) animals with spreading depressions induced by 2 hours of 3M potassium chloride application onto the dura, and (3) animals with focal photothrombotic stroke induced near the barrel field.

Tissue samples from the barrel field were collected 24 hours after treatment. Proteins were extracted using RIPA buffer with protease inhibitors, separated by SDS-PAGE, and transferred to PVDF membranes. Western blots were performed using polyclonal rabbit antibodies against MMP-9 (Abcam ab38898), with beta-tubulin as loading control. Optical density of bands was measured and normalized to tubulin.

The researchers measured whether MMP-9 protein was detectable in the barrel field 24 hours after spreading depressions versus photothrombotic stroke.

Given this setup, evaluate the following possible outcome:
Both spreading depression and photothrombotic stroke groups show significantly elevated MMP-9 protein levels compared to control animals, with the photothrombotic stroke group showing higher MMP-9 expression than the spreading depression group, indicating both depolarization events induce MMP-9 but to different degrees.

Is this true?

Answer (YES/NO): NO